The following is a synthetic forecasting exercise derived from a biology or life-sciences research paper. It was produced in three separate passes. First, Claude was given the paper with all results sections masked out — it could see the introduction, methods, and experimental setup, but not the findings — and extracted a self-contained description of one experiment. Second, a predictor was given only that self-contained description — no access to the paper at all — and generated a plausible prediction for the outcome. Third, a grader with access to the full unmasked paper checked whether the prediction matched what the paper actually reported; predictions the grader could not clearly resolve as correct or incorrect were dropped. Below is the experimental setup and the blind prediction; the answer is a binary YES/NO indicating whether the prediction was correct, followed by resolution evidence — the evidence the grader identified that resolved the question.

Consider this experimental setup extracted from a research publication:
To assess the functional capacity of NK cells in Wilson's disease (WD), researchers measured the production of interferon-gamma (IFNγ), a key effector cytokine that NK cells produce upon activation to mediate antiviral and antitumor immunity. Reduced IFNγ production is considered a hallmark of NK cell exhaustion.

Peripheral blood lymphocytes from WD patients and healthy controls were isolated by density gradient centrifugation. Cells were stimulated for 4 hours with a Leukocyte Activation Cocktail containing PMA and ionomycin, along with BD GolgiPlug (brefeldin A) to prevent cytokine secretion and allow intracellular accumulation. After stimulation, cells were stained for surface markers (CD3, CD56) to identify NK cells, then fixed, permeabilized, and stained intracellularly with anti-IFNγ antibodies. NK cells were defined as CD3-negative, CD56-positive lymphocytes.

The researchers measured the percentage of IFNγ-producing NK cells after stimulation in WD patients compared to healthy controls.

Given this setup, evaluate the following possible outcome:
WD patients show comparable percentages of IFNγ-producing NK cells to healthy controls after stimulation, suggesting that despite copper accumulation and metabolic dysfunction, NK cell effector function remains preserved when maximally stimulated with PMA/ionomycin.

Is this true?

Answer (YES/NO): NO